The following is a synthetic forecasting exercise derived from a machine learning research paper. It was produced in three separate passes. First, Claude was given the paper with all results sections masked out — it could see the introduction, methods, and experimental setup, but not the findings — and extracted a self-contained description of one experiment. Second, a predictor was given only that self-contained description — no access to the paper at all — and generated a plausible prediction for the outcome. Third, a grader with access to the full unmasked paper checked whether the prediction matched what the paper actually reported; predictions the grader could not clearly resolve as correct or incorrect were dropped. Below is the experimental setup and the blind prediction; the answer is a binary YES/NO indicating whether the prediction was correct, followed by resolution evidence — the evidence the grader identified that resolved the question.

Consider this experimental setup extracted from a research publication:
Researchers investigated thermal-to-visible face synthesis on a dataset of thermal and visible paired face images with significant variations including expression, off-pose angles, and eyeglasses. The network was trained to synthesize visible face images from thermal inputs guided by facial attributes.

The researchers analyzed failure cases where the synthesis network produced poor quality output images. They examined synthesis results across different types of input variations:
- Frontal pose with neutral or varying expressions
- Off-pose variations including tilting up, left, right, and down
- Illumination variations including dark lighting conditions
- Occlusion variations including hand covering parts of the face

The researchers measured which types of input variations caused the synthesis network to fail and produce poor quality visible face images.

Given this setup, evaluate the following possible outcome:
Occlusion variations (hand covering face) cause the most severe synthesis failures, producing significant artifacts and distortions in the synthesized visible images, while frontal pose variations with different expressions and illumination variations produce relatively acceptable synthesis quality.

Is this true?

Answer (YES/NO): NO